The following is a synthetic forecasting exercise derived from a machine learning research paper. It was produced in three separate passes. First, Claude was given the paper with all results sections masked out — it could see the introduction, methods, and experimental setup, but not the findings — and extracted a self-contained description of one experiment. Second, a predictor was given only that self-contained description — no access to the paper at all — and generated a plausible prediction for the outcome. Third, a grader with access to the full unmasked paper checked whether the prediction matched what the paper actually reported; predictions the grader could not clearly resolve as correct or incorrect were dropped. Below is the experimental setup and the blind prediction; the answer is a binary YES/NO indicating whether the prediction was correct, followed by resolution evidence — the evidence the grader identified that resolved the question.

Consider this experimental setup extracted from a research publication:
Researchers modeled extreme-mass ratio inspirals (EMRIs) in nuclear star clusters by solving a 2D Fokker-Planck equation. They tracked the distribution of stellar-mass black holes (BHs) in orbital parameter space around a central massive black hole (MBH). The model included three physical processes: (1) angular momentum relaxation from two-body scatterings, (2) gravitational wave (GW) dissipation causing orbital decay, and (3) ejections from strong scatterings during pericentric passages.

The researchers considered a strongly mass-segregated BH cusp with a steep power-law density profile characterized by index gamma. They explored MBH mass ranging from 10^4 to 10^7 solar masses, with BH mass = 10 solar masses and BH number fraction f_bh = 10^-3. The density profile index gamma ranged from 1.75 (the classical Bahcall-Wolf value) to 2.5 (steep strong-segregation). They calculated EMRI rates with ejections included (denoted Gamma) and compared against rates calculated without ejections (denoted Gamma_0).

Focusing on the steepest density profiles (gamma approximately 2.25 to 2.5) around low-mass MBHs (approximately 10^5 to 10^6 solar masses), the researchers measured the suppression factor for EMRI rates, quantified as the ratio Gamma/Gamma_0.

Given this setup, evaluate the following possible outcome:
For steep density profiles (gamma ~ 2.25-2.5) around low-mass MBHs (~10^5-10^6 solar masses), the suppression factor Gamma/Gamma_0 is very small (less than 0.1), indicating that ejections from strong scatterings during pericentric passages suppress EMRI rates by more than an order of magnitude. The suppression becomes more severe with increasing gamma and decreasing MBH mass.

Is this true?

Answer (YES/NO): YES